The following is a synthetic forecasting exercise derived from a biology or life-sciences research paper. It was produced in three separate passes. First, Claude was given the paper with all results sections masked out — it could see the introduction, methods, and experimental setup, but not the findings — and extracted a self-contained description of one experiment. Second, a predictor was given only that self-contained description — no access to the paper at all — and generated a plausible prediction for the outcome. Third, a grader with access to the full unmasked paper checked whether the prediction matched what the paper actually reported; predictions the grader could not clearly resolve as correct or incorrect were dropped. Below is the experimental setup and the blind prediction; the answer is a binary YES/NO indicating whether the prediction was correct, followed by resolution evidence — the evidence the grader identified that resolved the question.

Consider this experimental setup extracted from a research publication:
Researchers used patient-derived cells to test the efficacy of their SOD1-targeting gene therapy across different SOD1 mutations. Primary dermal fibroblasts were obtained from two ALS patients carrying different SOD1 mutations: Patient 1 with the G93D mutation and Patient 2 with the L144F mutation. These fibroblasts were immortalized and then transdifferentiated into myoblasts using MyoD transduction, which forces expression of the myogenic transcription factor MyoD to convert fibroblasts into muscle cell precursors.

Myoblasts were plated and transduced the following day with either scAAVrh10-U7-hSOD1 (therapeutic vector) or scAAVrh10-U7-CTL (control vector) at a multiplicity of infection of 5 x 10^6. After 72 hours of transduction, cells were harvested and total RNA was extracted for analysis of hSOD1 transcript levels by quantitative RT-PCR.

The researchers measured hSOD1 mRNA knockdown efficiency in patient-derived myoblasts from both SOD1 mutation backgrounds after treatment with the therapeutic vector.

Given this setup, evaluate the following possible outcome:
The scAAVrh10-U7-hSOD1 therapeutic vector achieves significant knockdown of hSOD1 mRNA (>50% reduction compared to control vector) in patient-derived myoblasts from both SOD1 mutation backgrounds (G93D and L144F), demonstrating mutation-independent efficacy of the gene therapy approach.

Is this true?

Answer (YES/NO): NO